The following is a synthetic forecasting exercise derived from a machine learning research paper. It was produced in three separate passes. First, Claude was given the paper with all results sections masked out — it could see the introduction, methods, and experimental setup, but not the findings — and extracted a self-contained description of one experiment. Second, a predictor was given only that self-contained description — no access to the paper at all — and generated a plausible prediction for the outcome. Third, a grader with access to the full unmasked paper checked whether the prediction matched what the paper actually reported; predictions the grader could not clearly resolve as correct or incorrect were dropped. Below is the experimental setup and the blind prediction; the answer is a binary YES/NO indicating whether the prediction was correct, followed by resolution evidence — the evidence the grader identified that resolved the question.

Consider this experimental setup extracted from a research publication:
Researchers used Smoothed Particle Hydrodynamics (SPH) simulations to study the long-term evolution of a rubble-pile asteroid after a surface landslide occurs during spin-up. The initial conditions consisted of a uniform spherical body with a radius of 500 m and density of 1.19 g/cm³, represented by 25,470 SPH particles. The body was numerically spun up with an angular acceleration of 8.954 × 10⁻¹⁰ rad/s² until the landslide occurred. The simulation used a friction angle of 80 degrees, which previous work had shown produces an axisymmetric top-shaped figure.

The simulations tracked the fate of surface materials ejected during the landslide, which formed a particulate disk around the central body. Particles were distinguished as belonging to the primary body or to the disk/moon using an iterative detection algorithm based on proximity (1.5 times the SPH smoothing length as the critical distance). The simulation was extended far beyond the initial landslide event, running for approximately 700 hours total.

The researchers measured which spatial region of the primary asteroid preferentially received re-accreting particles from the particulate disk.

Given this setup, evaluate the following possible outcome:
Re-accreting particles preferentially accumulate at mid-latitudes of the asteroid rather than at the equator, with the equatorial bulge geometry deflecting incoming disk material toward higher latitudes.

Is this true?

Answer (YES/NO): NO